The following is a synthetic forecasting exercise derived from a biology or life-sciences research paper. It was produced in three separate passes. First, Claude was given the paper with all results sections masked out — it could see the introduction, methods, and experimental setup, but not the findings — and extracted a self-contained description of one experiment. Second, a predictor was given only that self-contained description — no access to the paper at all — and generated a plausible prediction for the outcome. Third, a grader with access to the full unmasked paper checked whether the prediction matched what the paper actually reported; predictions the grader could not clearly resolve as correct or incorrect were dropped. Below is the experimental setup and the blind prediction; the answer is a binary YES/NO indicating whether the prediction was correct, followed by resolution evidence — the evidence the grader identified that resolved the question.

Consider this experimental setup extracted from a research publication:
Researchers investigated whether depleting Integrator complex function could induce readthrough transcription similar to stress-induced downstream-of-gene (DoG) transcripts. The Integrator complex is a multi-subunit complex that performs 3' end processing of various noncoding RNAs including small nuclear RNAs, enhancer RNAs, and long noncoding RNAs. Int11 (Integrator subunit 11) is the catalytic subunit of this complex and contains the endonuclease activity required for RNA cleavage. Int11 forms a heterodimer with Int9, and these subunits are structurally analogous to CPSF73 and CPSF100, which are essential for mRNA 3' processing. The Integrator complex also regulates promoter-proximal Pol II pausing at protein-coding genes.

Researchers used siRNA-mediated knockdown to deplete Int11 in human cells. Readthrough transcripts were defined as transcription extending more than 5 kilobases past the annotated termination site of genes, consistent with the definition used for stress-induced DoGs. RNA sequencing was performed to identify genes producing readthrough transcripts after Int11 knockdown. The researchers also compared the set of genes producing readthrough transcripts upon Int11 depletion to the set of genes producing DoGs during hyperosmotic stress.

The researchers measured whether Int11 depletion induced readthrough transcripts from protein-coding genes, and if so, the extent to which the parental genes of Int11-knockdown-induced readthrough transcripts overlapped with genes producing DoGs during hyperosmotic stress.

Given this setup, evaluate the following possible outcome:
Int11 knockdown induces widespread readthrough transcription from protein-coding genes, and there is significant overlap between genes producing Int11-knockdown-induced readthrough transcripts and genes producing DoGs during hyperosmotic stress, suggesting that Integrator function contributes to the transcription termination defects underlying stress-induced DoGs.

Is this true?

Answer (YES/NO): NO